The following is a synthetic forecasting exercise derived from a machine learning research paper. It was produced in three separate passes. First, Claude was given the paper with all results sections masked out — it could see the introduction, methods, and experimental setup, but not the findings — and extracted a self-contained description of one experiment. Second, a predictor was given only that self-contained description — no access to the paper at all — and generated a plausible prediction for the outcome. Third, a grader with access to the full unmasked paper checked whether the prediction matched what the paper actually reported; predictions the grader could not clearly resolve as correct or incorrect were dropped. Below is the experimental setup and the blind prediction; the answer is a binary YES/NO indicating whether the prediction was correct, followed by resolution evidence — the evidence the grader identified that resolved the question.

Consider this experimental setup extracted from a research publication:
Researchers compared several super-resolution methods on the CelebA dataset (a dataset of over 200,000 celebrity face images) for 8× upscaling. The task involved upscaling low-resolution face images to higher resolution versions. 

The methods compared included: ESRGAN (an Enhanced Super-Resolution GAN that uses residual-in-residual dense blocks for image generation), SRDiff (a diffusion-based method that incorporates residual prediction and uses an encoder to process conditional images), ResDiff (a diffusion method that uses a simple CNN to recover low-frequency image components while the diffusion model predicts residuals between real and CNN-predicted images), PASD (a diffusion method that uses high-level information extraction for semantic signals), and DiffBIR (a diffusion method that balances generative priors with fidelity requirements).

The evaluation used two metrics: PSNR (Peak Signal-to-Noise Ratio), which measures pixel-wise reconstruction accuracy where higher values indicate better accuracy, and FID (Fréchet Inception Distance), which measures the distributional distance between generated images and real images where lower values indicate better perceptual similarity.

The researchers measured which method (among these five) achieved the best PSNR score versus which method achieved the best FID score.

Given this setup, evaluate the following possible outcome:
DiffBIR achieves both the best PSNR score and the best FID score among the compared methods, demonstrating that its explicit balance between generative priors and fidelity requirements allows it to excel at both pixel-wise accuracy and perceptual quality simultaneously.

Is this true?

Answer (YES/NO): NO